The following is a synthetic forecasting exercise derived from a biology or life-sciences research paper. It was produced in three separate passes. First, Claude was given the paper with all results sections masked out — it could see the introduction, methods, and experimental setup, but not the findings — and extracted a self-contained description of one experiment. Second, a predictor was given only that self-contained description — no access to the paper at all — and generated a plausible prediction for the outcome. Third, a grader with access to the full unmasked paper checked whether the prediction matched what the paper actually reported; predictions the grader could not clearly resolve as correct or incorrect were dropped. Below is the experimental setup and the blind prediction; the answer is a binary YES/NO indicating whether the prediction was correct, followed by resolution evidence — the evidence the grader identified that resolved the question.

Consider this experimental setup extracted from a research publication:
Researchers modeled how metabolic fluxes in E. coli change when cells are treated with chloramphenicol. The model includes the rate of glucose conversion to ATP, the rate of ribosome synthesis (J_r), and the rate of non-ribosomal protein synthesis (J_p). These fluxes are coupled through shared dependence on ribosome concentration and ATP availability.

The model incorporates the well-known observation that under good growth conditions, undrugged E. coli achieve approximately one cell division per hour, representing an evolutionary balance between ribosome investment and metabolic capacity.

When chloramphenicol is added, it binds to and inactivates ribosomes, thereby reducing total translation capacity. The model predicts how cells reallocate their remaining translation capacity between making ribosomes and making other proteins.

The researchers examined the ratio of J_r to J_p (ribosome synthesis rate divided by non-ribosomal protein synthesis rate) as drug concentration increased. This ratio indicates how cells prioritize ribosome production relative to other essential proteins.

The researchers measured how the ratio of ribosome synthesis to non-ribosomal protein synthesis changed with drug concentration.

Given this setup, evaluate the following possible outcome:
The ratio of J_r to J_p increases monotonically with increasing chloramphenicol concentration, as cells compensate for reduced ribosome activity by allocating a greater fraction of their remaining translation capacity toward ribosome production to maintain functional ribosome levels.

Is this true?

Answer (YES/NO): NO